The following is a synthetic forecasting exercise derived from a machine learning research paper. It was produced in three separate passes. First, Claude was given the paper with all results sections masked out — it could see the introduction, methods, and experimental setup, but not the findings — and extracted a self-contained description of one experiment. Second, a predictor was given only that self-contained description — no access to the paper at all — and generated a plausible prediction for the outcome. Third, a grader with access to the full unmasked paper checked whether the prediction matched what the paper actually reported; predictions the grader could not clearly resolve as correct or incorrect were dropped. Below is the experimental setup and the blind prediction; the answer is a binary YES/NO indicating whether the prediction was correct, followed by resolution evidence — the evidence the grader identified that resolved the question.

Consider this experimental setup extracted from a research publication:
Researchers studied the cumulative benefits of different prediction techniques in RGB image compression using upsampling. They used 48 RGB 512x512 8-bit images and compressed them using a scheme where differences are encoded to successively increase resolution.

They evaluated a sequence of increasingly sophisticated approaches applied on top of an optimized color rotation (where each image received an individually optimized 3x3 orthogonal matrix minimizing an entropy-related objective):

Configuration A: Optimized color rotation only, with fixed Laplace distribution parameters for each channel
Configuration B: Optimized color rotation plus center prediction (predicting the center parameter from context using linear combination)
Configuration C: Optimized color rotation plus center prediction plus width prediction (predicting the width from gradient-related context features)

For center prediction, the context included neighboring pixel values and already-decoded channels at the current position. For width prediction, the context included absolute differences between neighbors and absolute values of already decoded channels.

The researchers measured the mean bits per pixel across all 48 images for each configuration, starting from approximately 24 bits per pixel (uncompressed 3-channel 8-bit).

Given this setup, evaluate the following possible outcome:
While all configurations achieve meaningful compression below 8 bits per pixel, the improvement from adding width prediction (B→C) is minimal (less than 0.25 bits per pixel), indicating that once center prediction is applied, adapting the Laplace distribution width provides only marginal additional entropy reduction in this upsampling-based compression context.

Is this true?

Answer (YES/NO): NO